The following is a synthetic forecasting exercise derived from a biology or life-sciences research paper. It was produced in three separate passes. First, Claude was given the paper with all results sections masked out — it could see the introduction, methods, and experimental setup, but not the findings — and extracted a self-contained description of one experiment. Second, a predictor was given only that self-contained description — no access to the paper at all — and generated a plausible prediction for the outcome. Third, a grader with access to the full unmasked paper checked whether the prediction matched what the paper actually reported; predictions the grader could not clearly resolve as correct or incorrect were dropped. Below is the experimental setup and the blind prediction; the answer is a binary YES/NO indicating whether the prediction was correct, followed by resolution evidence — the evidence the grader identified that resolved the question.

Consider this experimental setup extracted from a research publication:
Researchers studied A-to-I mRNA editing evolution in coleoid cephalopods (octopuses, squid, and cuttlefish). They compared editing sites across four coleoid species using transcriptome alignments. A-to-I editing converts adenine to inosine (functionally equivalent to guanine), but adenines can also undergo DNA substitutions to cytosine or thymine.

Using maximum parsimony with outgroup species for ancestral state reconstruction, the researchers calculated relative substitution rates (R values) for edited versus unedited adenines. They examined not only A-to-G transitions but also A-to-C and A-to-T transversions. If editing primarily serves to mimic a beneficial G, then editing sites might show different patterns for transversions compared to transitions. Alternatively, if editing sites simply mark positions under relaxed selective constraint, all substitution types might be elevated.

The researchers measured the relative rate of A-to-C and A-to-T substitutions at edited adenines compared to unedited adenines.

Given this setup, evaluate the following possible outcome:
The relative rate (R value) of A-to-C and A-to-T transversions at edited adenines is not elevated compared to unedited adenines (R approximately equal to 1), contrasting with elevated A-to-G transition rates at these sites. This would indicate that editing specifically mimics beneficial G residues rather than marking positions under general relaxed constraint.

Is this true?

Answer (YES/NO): NO